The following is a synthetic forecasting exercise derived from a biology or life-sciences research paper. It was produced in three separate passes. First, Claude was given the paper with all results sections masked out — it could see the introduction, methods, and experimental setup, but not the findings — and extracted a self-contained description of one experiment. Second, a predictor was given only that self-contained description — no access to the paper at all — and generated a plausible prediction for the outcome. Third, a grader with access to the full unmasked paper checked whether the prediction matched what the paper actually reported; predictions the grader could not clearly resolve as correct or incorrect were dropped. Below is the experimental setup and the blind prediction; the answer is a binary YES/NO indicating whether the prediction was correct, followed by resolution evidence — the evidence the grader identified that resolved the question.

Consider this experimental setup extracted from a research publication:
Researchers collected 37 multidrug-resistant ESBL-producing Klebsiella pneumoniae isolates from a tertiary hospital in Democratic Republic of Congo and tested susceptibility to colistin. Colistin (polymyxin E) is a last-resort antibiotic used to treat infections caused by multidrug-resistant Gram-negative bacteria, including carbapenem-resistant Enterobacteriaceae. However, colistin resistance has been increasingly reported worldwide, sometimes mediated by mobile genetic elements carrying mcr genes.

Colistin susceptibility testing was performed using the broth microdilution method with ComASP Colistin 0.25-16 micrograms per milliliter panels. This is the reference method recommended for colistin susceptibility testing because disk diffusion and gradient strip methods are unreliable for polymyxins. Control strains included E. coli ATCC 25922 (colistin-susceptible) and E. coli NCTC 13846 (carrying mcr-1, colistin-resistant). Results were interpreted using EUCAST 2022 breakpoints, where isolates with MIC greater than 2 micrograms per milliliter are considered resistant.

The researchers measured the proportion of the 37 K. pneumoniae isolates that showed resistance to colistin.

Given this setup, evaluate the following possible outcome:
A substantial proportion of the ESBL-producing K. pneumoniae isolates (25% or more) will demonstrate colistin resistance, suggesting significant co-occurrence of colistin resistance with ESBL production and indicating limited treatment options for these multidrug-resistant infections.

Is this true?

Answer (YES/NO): NO